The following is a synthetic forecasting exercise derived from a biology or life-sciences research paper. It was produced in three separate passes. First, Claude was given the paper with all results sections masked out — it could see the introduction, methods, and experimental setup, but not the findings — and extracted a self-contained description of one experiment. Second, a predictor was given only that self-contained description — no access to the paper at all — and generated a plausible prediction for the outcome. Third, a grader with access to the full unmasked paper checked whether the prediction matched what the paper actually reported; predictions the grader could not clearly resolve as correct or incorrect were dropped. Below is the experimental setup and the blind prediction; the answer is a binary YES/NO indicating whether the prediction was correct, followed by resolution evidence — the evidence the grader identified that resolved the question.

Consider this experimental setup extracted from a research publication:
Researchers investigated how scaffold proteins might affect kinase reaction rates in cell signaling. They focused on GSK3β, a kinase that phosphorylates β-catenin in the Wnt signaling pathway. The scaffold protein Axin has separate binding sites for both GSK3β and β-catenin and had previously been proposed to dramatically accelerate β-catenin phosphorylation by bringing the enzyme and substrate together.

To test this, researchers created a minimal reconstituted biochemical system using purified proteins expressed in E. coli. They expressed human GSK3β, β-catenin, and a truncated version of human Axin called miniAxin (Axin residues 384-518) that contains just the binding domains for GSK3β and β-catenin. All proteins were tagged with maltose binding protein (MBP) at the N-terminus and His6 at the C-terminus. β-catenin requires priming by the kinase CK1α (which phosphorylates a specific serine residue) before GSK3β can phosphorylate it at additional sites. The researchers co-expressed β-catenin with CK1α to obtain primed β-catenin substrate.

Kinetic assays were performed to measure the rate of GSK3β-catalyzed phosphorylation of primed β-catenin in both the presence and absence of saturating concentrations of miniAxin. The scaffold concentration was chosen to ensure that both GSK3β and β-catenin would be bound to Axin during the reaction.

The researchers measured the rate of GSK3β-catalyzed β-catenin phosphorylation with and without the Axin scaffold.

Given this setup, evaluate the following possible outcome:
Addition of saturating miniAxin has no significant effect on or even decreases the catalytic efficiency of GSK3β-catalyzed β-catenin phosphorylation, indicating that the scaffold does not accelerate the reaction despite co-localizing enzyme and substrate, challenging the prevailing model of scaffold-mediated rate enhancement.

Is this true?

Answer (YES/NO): NO